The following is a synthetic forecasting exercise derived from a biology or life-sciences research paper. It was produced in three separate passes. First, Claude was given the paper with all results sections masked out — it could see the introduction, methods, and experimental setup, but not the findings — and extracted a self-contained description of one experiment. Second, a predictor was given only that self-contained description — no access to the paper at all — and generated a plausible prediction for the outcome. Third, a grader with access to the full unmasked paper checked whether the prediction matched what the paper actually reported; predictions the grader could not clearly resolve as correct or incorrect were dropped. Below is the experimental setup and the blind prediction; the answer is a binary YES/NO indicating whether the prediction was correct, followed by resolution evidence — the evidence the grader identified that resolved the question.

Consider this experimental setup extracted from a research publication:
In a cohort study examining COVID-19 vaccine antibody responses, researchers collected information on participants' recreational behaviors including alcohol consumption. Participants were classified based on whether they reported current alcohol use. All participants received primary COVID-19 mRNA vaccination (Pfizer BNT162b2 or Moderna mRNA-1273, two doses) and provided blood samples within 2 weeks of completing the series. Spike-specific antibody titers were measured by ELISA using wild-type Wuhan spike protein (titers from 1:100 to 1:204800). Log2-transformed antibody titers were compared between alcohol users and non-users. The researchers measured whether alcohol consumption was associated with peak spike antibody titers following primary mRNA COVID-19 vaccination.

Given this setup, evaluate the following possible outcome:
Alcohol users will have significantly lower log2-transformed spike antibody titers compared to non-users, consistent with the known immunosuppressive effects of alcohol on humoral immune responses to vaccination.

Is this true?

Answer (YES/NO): NO